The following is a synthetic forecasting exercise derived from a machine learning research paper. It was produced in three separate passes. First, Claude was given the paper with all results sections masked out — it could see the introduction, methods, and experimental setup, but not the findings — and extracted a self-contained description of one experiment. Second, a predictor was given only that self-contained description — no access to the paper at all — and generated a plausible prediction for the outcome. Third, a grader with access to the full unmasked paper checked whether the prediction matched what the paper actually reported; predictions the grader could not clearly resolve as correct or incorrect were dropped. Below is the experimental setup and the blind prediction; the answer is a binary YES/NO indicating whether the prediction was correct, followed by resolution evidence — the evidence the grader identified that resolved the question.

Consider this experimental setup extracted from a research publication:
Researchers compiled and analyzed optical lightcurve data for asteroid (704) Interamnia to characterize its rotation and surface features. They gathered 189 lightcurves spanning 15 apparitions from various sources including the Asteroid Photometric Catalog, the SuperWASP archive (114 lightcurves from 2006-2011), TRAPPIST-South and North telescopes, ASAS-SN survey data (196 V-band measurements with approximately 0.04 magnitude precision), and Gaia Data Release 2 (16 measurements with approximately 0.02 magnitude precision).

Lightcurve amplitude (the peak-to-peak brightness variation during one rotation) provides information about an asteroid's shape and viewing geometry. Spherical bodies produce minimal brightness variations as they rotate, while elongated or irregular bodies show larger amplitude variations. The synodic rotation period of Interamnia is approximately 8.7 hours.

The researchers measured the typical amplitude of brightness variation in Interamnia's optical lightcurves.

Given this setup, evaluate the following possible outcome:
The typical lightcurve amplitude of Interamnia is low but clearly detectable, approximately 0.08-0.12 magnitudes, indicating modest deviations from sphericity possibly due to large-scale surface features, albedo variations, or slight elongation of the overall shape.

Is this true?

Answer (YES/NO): NO